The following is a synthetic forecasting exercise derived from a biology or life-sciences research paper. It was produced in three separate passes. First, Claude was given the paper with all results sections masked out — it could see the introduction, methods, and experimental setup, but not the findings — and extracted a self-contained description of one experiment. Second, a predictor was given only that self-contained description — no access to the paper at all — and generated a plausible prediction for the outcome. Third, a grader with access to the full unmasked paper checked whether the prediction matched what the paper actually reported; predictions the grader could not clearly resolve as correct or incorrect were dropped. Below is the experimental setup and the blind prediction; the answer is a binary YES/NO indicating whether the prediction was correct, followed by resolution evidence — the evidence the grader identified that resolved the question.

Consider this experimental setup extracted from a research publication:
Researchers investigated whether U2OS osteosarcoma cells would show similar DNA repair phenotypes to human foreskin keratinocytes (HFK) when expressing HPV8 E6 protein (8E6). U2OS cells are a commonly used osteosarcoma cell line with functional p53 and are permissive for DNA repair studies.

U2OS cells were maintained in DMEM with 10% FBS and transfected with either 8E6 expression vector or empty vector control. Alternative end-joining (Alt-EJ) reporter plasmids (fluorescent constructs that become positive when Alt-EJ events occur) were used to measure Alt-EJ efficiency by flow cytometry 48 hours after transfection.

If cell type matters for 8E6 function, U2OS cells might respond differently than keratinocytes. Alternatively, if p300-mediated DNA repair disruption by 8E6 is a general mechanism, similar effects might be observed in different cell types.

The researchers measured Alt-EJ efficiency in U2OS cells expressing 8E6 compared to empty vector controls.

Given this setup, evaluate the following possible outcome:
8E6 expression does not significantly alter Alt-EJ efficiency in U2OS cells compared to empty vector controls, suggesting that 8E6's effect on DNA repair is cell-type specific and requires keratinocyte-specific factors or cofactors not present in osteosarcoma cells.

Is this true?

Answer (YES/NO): NO